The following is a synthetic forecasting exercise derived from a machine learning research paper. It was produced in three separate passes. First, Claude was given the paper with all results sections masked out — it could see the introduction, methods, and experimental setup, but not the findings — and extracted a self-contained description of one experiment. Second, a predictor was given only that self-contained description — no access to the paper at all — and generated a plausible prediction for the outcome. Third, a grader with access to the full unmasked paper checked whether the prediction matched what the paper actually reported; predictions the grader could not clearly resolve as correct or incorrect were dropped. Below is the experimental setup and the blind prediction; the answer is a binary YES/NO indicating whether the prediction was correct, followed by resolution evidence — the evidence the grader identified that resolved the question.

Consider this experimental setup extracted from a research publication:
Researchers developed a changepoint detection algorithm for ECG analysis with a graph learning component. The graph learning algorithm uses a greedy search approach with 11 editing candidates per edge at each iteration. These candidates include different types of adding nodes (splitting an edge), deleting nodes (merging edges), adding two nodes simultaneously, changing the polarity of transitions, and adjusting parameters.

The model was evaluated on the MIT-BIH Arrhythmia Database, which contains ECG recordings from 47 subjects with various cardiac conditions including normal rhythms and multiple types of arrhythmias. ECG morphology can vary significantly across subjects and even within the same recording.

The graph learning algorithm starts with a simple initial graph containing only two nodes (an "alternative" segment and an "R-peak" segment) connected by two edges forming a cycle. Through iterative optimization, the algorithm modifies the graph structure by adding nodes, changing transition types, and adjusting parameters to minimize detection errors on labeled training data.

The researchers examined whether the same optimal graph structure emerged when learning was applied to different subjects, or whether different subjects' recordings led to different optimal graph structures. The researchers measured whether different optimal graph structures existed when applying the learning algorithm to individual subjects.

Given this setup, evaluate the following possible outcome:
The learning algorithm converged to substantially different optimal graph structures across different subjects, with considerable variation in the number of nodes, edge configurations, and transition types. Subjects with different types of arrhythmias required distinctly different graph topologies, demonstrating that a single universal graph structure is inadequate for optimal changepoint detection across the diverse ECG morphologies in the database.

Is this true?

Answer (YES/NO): NO